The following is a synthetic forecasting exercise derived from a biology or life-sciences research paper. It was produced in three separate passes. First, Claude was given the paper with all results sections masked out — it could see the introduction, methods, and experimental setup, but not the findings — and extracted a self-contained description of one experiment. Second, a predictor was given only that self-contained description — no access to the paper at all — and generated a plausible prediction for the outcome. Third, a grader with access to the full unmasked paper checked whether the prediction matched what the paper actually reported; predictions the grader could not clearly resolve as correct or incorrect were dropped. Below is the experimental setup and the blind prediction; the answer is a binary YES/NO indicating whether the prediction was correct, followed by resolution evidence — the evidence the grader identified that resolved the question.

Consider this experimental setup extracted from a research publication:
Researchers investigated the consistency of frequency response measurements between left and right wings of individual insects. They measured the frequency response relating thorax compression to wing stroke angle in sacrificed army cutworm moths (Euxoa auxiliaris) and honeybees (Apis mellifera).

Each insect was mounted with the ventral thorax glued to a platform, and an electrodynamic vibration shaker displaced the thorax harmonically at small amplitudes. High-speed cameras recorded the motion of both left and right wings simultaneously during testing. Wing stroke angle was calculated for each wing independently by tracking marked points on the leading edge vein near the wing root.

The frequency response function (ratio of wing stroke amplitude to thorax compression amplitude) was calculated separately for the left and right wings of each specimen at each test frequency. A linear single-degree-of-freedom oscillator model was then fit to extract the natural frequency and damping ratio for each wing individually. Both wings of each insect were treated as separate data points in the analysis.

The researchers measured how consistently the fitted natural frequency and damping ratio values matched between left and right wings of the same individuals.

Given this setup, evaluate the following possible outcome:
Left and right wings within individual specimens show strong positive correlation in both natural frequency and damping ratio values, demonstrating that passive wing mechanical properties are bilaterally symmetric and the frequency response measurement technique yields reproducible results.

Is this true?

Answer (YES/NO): NO